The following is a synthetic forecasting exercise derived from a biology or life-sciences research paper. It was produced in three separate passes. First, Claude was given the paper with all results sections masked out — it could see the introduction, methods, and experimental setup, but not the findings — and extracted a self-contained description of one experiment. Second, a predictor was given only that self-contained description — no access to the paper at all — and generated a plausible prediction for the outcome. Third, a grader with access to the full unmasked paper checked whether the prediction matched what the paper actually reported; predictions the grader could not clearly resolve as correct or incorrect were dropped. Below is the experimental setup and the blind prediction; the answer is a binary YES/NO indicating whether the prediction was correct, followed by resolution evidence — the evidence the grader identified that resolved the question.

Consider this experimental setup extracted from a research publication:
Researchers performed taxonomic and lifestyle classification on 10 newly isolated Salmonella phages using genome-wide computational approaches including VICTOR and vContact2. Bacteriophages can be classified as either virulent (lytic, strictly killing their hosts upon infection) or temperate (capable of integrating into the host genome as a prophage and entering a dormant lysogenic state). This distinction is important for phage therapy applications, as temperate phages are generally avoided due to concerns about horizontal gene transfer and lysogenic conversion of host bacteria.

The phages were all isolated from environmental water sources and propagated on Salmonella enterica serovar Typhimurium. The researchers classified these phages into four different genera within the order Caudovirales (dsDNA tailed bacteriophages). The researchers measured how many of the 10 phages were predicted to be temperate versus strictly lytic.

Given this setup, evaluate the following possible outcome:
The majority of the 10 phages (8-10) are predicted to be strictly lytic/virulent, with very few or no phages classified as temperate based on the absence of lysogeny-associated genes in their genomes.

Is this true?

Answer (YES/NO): YES